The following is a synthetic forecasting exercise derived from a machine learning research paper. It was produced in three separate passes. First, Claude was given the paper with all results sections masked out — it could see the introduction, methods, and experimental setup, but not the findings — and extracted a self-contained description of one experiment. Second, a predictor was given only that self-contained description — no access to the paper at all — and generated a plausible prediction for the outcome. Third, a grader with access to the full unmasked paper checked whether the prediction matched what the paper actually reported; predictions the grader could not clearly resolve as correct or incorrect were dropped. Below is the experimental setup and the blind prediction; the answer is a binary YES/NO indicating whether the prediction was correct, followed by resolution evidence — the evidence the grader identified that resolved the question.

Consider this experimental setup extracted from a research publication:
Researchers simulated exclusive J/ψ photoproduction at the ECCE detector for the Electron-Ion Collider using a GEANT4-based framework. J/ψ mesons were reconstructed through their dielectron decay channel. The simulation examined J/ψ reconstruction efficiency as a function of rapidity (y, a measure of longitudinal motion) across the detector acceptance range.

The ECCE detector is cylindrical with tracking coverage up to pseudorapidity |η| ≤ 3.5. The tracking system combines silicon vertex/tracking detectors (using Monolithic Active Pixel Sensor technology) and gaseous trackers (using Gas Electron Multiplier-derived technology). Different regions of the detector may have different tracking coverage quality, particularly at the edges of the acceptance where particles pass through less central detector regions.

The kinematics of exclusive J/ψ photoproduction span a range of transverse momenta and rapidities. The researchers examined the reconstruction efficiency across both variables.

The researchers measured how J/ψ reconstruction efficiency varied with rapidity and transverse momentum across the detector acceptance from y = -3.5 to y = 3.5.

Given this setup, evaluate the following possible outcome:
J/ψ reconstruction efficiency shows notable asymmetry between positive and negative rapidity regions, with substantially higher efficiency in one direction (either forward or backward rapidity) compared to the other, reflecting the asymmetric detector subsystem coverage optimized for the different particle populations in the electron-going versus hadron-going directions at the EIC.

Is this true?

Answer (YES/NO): NO